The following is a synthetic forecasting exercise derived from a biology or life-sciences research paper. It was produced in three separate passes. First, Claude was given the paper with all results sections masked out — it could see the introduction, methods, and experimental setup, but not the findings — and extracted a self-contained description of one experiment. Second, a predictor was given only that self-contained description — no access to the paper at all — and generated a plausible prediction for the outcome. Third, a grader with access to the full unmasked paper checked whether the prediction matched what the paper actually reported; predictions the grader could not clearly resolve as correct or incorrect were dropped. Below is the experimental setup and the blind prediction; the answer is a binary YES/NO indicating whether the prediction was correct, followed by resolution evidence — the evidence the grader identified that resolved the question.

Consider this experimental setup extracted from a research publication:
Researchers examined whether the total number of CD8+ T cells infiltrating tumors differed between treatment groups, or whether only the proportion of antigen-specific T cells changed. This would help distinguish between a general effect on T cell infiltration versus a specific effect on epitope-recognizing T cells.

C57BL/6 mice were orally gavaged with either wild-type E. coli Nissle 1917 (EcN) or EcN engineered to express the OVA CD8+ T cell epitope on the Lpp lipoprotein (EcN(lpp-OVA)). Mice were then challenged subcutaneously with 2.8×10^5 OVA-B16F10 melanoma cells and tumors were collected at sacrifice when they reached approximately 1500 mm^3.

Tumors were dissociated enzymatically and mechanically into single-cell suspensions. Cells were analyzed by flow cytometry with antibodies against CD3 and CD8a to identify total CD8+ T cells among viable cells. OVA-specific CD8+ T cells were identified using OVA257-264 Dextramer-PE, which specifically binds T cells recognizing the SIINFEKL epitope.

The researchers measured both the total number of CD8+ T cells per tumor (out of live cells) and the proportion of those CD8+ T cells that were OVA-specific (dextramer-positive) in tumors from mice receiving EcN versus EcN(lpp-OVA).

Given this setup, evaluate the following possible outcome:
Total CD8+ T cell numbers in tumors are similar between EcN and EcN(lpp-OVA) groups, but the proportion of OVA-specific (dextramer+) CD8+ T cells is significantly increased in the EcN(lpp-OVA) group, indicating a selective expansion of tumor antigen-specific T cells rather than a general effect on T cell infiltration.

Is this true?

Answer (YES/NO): YES